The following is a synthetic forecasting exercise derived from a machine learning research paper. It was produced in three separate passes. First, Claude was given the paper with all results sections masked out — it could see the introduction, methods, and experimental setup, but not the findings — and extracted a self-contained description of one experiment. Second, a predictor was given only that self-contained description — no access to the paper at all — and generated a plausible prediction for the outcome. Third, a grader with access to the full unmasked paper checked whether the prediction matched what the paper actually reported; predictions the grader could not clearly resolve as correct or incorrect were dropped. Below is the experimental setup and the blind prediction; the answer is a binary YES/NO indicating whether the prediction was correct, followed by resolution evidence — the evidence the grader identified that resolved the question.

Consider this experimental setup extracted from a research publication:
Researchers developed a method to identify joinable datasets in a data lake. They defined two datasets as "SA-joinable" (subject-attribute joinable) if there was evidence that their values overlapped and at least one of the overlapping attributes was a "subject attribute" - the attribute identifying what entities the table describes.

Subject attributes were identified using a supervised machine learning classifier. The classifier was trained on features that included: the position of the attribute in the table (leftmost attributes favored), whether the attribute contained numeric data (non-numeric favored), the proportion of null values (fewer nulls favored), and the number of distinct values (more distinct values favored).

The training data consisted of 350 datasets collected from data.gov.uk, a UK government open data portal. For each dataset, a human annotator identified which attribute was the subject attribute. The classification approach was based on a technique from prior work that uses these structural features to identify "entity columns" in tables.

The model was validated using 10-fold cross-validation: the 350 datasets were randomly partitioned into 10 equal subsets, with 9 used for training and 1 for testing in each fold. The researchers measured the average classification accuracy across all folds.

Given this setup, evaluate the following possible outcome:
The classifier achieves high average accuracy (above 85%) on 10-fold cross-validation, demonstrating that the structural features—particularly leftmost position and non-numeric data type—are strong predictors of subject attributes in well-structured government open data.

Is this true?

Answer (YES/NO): YES